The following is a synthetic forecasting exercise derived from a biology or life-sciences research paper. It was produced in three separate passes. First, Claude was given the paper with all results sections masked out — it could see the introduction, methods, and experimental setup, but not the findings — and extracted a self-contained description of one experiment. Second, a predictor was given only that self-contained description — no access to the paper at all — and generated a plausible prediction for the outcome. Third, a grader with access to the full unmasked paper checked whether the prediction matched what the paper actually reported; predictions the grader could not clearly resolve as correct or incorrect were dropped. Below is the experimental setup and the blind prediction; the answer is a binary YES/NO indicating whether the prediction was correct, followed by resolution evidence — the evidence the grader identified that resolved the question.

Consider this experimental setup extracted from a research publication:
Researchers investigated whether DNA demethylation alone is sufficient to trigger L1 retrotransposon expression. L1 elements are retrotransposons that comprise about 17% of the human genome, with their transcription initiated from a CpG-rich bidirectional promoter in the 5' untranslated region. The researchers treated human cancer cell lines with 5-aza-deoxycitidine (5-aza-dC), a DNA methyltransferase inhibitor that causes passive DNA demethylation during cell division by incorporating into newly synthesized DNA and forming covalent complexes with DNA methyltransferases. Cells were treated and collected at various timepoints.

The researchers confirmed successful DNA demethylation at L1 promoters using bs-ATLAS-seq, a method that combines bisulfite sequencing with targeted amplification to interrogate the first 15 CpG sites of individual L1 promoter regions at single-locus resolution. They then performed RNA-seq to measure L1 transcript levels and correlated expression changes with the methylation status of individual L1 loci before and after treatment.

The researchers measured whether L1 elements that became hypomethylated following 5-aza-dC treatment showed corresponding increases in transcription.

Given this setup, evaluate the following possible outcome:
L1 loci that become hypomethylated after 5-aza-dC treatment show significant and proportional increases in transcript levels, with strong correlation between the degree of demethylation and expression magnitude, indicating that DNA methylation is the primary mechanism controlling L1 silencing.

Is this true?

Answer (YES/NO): NO